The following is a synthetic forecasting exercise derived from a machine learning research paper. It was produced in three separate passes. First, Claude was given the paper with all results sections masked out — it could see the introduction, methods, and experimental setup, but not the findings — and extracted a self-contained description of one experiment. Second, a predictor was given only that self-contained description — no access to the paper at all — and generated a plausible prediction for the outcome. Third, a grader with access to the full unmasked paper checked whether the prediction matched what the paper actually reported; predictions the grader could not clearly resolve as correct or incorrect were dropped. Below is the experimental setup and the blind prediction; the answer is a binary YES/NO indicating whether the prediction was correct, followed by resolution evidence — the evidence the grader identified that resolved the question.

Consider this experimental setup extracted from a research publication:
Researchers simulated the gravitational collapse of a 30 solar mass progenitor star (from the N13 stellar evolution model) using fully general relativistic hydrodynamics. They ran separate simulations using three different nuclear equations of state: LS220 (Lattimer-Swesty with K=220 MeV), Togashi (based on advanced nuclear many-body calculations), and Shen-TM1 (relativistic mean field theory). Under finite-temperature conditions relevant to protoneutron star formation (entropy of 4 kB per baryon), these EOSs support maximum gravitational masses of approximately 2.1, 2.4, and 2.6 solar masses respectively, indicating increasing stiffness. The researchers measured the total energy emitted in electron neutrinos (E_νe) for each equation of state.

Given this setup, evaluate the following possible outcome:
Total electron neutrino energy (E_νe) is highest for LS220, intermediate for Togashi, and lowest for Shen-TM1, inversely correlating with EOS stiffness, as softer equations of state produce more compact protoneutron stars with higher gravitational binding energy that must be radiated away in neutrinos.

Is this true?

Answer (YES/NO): NO